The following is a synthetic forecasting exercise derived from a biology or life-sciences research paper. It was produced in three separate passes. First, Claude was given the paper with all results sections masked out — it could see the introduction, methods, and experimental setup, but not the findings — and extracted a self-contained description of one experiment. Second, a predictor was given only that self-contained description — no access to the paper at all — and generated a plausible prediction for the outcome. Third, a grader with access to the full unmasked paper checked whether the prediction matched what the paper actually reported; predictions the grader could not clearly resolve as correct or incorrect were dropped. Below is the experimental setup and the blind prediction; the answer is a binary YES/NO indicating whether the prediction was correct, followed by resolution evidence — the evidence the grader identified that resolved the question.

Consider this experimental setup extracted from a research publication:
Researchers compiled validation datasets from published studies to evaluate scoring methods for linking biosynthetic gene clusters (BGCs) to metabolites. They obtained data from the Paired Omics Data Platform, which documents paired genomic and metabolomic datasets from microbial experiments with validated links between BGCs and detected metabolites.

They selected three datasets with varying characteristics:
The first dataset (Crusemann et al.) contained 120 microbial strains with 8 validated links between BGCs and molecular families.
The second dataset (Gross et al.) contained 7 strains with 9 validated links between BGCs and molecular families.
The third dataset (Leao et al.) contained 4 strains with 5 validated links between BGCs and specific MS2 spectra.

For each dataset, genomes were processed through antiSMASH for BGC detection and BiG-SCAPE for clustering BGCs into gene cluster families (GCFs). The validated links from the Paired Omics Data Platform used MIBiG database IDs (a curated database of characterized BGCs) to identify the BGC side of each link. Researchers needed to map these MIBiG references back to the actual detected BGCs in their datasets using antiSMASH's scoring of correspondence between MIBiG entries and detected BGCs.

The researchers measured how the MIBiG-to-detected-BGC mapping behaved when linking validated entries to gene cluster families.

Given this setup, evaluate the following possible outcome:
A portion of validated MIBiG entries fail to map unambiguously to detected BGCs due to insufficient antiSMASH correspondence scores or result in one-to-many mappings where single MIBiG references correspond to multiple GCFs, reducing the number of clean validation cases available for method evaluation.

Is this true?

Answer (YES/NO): NO